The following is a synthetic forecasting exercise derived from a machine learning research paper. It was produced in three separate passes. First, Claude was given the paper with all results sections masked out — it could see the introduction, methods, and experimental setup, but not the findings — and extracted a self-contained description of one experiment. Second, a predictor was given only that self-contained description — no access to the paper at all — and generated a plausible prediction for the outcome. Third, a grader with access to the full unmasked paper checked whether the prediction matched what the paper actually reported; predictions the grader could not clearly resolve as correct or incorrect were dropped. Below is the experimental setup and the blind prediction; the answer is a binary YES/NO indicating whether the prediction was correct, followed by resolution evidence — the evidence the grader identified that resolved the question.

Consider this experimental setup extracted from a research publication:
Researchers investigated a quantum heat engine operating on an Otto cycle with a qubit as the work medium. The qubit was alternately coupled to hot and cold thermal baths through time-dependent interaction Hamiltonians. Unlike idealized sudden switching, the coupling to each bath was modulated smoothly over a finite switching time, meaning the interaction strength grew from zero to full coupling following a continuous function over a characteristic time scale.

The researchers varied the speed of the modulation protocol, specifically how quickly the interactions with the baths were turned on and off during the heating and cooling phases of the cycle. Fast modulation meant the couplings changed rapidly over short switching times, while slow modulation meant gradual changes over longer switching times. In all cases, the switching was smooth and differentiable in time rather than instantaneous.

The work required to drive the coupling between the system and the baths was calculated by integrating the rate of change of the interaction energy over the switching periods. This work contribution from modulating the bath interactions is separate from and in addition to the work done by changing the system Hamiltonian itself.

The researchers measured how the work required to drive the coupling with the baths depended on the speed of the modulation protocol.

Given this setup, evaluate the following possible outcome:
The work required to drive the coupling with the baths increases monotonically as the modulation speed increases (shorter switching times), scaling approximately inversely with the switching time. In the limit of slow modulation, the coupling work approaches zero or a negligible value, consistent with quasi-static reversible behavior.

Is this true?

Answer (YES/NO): NO